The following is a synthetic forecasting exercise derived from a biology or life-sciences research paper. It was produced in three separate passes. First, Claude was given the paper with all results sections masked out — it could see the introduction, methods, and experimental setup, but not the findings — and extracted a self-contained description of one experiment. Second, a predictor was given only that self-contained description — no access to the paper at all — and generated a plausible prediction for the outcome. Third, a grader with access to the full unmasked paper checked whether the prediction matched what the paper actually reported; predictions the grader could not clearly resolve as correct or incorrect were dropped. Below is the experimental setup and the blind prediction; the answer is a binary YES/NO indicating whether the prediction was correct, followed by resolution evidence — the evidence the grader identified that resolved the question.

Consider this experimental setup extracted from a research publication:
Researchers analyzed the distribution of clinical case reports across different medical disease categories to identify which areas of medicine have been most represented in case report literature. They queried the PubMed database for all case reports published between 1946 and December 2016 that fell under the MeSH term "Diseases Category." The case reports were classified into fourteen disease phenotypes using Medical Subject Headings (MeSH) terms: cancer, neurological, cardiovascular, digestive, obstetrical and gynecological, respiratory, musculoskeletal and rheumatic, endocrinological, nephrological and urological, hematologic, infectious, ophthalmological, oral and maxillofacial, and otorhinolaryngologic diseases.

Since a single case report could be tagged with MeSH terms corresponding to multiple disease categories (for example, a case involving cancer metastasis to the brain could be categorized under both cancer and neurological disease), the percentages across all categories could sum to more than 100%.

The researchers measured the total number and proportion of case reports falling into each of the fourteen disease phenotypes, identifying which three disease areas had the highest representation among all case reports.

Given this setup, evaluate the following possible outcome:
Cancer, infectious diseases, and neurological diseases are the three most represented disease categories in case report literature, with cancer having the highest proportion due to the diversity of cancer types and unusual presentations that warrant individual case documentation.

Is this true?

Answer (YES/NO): NO